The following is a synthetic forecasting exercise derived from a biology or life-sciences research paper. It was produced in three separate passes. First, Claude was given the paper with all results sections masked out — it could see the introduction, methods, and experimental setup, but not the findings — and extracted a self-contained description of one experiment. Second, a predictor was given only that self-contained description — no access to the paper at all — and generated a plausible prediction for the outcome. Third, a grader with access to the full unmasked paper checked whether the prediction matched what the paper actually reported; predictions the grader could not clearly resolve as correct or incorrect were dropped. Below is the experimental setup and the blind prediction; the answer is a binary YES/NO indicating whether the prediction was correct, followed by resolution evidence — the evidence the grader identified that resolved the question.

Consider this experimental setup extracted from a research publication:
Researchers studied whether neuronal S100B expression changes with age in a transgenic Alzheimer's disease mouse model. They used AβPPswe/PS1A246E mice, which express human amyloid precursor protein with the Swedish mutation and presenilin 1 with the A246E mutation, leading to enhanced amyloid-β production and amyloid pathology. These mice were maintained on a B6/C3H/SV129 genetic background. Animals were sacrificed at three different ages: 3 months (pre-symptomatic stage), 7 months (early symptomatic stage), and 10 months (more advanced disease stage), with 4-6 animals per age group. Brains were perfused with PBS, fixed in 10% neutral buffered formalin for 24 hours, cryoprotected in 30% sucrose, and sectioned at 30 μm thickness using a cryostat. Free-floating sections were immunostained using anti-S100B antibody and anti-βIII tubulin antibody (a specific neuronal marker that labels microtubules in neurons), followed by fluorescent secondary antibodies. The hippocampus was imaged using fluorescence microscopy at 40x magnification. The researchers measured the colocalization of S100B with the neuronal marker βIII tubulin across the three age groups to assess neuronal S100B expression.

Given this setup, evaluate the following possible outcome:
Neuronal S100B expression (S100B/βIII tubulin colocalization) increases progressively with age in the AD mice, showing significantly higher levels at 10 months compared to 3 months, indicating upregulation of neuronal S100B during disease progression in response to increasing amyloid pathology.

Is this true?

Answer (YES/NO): NO